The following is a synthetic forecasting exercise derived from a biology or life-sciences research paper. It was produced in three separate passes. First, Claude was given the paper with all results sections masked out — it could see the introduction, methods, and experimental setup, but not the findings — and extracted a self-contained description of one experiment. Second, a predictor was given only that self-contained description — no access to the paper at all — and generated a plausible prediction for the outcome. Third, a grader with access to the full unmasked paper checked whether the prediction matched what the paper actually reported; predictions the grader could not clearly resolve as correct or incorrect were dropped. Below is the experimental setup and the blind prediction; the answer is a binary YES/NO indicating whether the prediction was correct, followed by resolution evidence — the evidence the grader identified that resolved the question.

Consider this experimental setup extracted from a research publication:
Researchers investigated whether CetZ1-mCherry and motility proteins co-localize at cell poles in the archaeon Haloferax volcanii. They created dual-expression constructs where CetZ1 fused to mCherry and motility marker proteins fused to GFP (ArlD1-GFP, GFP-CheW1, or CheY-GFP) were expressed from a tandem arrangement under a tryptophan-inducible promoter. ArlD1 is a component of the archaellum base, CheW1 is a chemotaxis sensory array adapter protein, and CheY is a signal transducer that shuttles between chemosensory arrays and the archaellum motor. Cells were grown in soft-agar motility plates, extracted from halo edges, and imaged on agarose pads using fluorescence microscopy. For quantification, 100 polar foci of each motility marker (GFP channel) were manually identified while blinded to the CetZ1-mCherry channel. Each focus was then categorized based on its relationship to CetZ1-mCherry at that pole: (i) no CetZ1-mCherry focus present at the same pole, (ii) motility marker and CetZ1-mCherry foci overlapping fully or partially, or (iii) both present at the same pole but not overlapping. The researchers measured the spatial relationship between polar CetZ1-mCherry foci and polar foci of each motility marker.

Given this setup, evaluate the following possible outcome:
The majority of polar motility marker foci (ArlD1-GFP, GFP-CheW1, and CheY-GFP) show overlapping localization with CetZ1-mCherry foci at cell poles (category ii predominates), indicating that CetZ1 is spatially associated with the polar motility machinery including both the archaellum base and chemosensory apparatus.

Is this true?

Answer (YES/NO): NO